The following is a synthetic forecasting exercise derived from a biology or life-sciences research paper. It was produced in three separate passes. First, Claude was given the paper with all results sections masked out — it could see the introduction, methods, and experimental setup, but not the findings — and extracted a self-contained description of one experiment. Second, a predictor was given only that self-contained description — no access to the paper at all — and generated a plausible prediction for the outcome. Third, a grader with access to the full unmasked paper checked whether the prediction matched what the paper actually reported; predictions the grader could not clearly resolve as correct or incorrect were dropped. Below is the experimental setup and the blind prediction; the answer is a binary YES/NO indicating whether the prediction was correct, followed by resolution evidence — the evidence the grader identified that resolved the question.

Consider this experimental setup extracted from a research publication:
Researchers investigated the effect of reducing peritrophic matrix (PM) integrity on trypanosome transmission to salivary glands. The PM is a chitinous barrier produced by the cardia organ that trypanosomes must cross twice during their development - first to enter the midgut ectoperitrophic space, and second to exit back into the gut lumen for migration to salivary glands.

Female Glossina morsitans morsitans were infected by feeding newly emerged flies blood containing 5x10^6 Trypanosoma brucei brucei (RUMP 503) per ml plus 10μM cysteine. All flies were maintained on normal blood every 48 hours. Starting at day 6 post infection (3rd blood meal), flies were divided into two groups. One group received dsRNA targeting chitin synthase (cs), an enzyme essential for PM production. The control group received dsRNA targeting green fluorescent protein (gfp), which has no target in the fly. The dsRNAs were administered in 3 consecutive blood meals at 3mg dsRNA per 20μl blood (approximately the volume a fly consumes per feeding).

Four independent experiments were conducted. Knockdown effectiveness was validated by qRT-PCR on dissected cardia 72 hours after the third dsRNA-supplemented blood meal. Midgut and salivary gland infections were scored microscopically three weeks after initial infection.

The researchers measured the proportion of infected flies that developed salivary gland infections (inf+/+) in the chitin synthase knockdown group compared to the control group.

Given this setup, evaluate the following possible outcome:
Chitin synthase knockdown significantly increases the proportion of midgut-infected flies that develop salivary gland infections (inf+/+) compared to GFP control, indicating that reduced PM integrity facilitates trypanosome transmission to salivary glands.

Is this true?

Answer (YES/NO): YES